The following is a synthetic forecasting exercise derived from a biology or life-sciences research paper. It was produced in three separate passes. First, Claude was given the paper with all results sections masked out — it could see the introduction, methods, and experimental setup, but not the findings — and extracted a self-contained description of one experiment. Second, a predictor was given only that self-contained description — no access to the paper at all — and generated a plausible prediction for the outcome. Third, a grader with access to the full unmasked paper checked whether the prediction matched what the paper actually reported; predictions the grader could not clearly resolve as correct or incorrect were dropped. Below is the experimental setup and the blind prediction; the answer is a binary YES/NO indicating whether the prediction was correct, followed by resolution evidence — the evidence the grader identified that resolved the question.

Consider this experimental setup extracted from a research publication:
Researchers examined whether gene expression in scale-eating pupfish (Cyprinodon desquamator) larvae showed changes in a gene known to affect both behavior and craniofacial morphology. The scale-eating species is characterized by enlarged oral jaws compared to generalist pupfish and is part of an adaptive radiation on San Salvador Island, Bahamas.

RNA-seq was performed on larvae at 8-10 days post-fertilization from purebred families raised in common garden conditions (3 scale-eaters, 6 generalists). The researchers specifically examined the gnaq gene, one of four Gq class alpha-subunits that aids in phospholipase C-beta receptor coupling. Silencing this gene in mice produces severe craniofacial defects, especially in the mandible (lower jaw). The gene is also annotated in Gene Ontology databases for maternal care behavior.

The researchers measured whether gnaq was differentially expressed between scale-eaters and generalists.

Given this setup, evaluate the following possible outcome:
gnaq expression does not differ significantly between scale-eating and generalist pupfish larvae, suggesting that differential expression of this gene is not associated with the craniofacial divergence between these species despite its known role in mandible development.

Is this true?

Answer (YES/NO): NO